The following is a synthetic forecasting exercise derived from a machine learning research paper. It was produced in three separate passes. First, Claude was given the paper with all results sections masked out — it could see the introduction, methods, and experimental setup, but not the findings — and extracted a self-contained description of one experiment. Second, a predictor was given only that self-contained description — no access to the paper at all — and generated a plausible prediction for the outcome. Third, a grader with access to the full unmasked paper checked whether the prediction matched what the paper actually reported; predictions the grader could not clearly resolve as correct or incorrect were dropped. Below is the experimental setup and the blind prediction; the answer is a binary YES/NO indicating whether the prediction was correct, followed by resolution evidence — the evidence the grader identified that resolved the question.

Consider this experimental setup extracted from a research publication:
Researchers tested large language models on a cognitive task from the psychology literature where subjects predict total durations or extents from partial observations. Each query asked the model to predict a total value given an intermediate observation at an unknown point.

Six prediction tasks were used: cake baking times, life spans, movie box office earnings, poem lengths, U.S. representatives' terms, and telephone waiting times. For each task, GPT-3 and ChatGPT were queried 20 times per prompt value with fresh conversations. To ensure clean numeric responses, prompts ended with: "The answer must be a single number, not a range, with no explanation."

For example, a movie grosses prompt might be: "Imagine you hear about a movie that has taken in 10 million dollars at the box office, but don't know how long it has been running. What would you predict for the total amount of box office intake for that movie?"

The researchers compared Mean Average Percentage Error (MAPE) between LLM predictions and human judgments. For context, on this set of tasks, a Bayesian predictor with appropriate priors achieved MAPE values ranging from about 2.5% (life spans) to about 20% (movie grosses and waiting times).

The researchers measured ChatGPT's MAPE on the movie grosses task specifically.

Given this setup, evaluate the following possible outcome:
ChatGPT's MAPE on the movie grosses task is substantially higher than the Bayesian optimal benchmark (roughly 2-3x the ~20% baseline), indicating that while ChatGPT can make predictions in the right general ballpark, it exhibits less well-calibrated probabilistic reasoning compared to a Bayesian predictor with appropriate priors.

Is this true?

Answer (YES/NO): NO